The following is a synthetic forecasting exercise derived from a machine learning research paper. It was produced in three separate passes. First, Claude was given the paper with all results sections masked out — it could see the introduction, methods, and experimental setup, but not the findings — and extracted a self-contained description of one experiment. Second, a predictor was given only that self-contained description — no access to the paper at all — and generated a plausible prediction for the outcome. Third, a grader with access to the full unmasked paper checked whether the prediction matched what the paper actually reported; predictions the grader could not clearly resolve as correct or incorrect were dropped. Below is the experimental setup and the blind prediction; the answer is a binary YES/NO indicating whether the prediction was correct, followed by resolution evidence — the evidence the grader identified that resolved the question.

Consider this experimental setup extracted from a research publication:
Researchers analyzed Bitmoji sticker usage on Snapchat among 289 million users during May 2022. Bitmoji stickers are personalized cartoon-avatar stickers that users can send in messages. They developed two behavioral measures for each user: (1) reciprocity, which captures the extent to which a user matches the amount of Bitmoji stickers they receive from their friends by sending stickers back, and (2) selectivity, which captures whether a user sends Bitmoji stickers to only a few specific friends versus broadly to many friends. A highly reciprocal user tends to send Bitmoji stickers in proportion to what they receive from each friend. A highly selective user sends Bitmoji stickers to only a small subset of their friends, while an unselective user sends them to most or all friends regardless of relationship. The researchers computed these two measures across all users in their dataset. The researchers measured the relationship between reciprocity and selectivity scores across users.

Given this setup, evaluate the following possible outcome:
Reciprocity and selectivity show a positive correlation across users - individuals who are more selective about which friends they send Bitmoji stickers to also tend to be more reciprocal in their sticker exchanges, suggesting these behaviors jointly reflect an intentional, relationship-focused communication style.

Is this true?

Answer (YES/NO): YES